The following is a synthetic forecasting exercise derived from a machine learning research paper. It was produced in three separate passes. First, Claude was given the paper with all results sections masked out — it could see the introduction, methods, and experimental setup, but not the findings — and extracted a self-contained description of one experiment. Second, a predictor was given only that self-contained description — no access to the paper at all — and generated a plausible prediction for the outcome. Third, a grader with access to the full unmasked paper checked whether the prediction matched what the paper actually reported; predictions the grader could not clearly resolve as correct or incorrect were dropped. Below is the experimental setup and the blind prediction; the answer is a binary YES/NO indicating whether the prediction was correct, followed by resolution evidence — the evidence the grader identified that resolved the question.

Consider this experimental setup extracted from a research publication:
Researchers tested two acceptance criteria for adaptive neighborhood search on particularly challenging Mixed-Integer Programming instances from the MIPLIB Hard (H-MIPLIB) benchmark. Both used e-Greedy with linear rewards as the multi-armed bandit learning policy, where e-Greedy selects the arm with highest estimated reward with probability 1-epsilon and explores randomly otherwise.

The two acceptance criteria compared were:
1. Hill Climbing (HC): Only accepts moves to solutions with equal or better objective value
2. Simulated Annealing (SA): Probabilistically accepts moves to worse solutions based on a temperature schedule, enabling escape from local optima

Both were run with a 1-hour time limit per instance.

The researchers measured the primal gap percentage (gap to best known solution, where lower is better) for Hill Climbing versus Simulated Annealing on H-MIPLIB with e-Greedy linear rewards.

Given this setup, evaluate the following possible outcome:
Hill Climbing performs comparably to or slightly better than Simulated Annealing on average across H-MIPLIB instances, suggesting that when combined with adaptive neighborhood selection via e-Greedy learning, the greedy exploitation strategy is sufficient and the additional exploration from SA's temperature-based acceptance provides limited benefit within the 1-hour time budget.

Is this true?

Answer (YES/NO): NO